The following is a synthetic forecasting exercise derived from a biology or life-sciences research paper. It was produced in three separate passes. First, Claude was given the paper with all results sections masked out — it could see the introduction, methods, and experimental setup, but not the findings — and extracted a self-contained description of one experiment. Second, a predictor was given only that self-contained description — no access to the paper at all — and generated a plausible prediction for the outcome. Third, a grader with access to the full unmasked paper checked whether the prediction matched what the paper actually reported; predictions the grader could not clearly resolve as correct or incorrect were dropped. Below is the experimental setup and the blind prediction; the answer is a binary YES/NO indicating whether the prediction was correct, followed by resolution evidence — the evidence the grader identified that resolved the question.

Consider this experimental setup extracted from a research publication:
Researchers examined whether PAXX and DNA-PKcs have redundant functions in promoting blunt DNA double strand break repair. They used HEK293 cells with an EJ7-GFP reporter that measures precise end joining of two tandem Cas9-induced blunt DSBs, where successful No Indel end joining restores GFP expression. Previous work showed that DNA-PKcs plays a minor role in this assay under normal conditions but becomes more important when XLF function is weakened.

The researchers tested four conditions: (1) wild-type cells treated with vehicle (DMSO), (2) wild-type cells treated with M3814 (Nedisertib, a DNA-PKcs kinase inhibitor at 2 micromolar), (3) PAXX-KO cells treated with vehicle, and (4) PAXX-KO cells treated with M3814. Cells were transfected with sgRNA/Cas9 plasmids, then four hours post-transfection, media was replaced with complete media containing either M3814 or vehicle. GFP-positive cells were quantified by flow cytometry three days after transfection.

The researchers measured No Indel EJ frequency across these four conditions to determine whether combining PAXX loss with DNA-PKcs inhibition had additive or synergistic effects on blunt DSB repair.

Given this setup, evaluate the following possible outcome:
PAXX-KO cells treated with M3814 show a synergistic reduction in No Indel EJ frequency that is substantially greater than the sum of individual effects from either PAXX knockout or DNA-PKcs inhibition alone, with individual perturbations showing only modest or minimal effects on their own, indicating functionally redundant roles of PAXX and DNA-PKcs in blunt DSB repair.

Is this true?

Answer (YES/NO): YES